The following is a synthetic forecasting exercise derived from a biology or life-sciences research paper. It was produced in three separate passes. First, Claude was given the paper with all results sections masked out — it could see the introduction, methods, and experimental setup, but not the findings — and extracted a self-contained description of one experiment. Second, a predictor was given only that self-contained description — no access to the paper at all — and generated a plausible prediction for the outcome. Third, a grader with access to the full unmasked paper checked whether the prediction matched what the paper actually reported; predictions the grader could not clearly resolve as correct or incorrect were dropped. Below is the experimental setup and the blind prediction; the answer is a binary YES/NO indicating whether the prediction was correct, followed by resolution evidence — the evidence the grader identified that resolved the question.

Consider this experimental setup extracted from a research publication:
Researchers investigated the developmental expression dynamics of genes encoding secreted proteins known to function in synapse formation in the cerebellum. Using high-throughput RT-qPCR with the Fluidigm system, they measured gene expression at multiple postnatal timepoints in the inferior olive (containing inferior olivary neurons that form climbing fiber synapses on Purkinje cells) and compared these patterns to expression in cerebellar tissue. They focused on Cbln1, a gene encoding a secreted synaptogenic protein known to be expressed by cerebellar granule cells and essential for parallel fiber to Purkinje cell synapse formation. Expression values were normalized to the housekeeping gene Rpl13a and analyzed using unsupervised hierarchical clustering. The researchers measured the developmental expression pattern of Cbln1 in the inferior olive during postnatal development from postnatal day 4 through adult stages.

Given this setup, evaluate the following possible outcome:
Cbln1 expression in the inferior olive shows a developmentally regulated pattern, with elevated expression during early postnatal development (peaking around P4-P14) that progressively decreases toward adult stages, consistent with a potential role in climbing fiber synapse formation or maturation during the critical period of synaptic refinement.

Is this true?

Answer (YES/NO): YES